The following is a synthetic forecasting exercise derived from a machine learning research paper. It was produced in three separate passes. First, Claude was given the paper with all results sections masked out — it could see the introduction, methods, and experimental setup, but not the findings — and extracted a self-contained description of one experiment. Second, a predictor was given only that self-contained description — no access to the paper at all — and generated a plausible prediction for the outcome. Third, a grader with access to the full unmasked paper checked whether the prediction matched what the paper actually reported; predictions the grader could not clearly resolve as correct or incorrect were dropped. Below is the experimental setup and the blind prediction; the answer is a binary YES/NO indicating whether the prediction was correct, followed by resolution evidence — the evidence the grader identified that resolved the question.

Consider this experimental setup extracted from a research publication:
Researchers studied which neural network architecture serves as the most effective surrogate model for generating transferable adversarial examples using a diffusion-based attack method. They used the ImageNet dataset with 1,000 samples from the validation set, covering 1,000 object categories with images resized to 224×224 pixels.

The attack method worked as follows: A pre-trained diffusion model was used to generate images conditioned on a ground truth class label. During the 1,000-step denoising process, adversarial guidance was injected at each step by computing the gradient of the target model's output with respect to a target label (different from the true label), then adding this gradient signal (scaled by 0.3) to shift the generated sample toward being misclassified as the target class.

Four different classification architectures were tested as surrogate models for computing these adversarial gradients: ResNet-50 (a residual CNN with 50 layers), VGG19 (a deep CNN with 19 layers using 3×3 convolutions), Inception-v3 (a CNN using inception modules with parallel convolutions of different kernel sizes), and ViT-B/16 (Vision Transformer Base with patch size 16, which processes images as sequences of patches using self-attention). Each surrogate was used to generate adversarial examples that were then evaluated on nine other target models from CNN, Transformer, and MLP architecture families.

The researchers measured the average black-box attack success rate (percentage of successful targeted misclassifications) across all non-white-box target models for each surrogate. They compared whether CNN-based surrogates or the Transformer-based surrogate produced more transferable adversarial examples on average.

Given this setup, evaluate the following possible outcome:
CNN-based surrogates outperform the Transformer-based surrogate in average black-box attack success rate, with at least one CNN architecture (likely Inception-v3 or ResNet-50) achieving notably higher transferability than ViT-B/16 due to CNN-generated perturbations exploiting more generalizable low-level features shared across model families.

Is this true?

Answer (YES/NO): NO